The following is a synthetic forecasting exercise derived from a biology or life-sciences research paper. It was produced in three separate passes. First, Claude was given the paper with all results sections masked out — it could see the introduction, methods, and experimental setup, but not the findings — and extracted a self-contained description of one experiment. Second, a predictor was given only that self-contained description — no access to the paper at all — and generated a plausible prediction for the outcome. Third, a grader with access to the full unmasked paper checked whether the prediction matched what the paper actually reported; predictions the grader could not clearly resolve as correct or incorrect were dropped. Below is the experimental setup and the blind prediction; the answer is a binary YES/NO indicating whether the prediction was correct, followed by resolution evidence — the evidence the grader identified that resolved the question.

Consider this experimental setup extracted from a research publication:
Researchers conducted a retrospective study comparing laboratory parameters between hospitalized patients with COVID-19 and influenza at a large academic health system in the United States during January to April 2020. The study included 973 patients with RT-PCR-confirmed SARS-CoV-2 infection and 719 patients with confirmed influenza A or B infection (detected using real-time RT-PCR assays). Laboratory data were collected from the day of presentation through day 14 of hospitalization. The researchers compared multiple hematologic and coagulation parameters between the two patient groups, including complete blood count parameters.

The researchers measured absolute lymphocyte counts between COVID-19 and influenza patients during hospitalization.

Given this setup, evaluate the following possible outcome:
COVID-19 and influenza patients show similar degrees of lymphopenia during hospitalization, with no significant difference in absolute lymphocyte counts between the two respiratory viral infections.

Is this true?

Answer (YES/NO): NO